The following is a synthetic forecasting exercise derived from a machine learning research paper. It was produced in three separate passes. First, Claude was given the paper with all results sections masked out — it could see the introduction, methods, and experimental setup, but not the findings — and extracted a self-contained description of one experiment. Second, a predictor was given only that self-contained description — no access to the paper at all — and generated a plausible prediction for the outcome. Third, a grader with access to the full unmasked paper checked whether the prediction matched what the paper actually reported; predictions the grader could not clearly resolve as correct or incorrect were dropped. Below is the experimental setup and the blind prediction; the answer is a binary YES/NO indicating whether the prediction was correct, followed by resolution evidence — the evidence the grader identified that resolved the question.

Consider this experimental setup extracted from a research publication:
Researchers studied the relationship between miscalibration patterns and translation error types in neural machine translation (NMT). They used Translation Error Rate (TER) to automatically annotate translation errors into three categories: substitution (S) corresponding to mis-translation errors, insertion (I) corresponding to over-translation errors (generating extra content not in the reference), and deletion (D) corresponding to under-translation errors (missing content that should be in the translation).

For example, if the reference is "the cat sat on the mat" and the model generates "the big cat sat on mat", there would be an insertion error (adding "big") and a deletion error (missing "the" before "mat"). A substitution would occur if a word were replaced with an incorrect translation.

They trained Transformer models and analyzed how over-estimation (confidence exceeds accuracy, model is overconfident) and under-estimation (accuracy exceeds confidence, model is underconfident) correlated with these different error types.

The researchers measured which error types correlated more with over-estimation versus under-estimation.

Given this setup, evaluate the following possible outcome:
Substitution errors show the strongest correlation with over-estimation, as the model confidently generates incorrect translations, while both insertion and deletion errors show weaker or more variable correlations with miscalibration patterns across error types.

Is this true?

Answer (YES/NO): NO